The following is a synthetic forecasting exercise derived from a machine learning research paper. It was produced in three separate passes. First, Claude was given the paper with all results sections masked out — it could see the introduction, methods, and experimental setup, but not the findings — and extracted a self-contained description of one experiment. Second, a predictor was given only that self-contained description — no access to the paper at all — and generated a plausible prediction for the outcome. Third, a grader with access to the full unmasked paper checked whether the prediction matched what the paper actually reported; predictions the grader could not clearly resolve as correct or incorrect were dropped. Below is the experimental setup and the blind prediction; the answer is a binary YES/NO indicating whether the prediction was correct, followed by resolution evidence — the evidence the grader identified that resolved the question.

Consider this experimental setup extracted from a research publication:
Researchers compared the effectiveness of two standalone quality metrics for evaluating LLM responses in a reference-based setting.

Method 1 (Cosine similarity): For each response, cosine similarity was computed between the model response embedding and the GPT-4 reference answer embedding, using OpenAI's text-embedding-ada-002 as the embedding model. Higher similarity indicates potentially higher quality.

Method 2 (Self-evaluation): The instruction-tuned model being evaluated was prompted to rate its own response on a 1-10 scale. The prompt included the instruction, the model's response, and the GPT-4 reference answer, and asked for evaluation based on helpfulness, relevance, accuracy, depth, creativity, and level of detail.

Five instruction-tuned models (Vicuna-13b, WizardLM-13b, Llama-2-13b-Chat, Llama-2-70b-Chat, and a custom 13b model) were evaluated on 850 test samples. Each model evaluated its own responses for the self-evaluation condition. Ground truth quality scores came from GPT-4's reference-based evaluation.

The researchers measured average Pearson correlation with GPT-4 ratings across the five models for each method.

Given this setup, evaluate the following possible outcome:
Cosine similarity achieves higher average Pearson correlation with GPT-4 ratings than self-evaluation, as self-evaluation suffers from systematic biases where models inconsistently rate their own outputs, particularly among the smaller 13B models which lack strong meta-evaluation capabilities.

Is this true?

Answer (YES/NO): YES